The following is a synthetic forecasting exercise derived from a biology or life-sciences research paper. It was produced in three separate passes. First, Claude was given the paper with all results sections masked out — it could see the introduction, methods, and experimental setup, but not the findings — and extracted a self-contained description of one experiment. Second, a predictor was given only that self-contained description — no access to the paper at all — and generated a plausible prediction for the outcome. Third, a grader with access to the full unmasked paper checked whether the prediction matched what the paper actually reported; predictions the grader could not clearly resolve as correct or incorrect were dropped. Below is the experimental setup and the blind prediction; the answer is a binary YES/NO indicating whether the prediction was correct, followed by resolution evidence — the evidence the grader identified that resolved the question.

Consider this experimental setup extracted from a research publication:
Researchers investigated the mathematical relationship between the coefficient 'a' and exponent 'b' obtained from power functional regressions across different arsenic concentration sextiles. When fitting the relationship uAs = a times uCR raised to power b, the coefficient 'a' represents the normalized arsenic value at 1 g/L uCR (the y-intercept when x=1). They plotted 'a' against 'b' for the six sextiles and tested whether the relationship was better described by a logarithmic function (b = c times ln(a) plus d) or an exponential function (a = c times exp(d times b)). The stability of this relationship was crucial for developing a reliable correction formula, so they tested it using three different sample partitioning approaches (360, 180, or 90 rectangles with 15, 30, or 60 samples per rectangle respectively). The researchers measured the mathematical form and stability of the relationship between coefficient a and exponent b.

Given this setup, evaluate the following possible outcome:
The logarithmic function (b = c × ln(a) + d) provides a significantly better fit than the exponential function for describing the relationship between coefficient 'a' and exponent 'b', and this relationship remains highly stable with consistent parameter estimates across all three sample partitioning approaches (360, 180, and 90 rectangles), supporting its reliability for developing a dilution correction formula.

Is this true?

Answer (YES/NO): YES